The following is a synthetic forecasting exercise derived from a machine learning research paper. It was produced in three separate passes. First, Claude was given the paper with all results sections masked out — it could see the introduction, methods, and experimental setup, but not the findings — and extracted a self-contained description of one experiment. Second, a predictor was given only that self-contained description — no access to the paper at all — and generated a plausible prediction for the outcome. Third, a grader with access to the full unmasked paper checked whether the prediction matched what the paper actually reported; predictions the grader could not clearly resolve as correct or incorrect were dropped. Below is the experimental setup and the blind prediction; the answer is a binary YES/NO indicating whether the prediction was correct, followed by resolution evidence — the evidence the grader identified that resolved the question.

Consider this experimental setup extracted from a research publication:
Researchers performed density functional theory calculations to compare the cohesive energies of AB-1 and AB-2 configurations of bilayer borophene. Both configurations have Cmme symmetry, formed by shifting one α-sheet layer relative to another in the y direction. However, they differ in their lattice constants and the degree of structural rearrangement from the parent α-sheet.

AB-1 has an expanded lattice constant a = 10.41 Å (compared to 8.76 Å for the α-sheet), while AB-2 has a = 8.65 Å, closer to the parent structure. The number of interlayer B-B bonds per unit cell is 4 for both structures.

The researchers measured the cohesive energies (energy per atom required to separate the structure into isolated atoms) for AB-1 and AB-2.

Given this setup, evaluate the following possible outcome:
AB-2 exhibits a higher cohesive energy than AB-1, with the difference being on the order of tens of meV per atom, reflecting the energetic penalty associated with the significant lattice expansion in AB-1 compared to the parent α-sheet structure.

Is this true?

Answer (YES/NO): NO